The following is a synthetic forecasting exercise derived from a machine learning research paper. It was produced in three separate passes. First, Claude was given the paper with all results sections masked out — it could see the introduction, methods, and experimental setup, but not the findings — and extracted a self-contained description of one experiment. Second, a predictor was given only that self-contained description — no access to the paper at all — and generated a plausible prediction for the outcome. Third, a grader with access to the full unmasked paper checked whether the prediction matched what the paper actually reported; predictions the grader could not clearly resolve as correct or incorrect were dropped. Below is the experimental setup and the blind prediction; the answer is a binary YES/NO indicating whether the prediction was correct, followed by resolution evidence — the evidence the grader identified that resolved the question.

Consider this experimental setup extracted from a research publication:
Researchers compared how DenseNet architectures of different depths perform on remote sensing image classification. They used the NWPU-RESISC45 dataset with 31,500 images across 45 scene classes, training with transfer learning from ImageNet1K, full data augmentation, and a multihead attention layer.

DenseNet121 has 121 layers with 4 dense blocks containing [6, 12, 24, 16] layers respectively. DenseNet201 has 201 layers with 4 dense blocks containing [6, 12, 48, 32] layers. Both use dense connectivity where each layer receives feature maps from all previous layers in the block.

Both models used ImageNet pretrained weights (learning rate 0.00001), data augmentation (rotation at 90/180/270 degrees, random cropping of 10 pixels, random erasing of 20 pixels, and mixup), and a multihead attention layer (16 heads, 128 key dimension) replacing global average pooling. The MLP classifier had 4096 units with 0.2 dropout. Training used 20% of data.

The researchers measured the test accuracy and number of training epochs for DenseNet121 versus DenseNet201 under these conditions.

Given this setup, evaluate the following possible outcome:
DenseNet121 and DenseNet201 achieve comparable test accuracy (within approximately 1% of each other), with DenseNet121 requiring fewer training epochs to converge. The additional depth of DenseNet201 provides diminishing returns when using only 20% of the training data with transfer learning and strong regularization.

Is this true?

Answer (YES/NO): NO